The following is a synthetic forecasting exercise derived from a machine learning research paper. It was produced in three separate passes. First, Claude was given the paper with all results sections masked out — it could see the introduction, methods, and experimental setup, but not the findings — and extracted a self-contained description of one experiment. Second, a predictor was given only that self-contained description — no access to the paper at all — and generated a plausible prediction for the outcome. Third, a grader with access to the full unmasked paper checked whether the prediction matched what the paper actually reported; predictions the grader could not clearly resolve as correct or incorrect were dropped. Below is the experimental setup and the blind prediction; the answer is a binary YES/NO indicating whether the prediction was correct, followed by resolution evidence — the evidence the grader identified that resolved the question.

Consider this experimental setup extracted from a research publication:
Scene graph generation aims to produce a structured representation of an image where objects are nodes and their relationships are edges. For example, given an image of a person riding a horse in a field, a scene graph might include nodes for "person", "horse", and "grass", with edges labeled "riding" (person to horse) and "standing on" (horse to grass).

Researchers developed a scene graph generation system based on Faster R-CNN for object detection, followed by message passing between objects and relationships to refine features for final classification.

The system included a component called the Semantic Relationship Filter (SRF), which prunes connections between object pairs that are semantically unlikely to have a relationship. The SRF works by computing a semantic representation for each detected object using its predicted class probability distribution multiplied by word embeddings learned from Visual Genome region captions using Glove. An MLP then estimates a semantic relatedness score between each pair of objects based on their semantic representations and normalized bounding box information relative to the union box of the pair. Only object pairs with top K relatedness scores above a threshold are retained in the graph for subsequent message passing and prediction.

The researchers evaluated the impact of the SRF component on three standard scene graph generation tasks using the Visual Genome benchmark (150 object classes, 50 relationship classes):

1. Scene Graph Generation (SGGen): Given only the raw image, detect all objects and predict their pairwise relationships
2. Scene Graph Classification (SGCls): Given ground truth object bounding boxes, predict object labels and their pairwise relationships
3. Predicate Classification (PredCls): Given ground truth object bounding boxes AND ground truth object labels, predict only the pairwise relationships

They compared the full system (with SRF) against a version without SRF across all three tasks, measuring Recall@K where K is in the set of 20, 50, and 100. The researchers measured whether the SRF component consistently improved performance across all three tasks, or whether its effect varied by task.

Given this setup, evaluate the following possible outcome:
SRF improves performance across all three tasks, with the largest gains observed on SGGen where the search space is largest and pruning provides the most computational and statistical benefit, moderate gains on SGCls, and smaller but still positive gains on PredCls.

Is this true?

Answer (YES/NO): NO